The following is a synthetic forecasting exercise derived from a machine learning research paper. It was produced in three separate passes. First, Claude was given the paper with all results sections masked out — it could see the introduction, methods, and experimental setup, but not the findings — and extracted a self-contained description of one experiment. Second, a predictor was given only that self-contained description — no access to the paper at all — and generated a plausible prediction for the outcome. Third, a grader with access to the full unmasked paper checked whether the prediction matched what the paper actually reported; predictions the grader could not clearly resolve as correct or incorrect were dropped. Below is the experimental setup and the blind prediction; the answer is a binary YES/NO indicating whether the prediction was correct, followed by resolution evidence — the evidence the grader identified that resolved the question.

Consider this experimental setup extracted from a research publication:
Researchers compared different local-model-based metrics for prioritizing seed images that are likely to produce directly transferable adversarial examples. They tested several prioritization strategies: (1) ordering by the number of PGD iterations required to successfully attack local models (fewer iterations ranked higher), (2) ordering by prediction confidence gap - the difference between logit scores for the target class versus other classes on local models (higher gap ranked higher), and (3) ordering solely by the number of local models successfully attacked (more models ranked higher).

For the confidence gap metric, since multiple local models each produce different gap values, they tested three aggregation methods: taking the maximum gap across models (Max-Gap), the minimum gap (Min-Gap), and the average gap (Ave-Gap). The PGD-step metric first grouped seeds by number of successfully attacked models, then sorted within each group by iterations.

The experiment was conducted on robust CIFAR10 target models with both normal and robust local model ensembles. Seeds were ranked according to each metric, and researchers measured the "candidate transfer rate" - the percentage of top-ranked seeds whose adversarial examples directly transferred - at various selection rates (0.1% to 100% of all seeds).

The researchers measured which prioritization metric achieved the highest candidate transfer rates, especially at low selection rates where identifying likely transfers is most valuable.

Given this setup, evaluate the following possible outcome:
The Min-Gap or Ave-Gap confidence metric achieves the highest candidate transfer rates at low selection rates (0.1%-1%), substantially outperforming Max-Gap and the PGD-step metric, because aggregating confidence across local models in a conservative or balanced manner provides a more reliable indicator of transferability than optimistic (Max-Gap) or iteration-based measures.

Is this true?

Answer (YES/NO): NO